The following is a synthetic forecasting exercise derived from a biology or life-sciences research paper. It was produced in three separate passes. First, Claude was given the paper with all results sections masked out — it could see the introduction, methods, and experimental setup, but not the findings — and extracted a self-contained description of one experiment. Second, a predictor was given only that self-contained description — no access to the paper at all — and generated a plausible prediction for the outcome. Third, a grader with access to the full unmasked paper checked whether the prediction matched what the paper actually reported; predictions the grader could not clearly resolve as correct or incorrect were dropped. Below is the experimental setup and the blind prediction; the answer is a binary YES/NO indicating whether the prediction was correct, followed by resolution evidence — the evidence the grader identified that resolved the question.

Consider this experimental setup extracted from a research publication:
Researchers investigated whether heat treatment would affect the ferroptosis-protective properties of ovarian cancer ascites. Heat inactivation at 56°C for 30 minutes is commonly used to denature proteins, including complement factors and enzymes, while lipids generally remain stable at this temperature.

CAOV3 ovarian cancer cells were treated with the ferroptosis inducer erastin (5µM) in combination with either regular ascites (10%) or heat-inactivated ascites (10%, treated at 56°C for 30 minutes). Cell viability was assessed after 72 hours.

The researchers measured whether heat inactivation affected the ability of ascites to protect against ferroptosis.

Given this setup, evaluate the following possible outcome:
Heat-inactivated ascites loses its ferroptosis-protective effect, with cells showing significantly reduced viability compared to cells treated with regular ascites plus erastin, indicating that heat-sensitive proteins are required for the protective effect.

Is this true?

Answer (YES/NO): NO